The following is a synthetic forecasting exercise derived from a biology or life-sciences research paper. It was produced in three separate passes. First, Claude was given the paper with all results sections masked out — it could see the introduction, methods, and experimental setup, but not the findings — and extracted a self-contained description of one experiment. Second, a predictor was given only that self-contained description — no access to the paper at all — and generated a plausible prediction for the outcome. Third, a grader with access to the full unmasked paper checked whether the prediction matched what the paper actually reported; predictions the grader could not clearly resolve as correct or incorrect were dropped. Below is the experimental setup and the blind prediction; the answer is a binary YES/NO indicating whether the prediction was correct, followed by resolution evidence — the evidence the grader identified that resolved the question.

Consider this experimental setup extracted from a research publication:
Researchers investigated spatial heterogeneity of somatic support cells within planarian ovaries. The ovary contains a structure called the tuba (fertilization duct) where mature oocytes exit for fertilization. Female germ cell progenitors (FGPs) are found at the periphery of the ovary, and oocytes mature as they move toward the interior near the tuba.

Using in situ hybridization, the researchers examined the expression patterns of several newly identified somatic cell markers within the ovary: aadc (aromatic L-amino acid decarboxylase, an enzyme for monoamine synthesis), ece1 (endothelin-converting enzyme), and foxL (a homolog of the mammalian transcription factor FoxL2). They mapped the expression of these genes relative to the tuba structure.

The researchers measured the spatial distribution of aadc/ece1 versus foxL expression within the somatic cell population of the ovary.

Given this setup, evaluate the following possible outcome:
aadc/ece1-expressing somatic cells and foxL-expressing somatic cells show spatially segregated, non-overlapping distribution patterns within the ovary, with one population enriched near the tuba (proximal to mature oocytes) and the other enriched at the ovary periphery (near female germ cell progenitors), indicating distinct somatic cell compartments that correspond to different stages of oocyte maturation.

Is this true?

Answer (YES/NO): YES